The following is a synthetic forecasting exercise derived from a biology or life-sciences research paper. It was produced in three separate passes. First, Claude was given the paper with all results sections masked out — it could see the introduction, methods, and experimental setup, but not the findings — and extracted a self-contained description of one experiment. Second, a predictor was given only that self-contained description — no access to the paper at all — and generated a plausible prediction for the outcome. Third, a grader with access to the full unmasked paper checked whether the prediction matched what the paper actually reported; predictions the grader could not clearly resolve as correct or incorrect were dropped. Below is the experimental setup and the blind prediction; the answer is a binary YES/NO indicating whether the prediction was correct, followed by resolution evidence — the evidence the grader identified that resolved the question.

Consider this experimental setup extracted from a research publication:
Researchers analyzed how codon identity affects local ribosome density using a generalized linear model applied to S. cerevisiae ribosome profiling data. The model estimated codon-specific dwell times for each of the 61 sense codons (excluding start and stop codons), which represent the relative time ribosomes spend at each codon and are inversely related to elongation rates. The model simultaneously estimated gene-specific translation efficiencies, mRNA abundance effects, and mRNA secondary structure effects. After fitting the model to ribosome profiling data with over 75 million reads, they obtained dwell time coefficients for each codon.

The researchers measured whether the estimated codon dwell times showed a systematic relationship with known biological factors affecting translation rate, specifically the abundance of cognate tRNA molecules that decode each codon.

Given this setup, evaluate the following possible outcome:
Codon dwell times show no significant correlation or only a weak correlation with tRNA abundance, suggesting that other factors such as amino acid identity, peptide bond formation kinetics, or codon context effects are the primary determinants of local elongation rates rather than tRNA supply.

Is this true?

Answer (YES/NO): NO